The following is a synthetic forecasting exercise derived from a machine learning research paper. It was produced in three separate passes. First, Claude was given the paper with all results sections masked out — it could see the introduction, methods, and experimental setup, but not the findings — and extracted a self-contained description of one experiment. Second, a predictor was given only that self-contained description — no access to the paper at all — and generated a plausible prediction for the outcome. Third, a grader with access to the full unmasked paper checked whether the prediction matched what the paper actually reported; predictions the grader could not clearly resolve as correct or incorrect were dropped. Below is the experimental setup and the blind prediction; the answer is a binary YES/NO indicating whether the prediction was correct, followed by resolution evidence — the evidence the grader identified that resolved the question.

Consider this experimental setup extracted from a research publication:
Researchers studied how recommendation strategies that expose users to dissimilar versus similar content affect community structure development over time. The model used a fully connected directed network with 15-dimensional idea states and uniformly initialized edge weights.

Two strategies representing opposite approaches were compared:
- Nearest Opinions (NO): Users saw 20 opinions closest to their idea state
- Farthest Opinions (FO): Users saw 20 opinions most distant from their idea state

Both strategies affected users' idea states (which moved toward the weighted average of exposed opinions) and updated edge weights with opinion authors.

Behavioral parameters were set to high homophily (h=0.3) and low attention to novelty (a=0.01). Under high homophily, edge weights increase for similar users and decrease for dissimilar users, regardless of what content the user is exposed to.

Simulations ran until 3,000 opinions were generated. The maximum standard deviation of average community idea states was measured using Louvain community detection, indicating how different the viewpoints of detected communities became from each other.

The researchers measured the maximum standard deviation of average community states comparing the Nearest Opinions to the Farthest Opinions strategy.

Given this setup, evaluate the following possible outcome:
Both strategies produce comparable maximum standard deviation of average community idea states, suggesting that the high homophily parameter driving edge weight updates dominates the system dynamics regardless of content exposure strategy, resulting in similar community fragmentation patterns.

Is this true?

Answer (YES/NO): NO